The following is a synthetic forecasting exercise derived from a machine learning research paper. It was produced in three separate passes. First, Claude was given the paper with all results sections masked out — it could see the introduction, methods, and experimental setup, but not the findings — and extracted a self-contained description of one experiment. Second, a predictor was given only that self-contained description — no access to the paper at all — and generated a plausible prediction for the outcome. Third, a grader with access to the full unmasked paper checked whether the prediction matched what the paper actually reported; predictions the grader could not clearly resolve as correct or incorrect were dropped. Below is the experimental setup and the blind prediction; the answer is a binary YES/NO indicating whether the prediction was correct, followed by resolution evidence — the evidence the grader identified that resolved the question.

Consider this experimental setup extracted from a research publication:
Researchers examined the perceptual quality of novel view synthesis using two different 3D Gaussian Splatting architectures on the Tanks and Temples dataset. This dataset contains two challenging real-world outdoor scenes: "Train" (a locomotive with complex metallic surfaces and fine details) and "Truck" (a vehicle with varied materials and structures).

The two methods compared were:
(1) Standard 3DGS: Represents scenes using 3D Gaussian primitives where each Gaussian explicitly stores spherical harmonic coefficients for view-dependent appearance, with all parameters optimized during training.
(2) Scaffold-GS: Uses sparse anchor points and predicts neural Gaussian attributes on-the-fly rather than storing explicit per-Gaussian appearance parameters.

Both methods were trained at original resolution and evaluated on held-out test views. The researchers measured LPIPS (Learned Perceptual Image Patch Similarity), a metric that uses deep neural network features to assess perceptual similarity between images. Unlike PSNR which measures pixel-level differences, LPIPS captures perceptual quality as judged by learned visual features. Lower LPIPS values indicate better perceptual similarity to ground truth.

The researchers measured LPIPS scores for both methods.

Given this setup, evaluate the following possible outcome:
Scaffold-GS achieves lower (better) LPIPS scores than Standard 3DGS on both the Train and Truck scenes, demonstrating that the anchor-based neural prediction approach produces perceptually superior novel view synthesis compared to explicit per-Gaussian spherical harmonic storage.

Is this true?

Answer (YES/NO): YES